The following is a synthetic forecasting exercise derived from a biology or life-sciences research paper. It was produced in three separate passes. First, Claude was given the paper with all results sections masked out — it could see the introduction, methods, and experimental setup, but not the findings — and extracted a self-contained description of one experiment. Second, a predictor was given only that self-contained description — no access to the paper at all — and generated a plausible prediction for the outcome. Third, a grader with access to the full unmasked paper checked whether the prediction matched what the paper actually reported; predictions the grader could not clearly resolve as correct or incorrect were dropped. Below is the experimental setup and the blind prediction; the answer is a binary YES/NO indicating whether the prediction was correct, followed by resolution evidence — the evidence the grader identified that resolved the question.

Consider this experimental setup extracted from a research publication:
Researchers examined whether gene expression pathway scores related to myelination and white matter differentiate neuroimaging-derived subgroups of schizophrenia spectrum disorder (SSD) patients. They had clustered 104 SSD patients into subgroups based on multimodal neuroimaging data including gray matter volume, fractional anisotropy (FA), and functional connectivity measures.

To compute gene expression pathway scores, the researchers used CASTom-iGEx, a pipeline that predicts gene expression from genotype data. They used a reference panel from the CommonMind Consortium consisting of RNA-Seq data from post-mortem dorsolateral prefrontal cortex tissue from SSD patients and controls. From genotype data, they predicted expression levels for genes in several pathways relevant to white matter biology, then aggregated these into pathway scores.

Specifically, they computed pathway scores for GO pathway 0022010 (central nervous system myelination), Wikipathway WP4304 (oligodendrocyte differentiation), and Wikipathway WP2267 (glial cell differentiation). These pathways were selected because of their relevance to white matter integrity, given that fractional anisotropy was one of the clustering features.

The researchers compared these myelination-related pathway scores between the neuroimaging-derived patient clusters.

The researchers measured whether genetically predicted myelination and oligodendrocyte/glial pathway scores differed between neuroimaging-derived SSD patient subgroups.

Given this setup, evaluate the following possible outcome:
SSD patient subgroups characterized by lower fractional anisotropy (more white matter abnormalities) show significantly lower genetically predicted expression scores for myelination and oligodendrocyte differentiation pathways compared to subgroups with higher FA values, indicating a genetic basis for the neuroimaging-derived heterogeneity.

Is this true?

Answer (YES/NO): NO